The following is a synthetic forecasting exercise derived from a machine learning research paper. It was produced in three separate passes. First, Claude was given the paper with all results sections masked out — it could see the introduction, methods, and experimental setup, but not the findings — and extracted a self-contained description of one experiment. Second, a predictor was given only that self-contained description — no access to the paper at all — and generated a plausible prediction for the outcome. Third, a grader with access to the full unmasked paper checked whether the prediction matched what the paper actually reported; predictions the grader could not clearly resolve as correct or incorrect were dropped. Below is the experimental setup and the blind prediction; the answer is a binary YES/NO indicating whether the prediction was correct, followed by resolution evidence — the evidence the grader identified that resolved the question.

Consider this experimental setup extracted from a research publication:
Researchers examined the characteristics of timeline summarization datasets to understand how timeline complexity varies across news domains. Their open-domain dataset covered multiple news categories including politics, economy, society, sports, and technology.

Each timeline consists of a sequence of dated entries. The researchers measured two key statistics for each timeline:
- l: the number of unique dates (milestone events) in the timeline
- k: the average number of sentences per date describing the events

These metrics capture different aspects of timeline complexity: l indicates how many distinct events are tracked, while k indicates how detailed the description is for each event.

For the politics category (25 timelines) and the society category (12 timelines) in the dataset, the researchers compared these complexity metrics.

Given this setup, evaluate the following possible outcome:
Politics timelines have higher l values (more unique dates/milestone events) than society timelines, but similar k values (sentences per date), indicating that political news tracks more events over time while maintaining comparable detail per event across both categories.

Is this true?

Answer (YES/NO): NO